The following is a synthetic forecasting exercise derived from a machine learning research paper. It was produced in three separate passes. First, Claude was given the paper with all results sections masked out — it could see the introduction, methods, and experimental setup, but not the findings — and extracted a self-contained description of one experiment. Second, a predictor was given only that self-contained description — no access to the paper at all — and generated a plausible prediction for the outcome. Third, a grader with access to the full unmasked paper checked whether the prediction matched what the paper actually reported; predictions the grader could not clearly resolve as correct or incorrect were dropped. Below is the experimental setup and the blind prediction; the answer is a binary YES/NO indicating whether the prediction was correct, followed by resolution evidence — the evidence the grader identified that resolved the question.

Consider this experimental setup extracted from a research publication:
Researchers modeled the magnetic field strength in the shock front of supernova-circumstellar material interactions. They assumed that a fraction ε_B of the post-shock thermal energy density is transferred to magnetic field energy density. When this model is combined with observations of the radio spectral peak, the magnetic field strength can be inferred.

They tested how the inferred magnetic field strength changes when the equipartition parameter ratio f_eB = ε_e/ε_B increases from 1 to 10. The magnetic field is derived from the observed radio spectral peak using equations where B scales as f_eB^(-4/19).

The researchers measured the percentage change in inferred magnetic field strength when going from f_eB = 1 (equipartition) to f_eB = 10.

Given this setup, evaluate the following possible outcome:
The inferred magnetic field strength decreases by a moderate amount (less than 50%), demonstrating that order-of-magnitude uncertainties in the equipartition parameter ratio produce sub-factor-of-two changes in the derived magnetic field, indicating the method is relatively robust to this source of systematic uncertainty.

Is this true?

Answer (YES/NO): YES